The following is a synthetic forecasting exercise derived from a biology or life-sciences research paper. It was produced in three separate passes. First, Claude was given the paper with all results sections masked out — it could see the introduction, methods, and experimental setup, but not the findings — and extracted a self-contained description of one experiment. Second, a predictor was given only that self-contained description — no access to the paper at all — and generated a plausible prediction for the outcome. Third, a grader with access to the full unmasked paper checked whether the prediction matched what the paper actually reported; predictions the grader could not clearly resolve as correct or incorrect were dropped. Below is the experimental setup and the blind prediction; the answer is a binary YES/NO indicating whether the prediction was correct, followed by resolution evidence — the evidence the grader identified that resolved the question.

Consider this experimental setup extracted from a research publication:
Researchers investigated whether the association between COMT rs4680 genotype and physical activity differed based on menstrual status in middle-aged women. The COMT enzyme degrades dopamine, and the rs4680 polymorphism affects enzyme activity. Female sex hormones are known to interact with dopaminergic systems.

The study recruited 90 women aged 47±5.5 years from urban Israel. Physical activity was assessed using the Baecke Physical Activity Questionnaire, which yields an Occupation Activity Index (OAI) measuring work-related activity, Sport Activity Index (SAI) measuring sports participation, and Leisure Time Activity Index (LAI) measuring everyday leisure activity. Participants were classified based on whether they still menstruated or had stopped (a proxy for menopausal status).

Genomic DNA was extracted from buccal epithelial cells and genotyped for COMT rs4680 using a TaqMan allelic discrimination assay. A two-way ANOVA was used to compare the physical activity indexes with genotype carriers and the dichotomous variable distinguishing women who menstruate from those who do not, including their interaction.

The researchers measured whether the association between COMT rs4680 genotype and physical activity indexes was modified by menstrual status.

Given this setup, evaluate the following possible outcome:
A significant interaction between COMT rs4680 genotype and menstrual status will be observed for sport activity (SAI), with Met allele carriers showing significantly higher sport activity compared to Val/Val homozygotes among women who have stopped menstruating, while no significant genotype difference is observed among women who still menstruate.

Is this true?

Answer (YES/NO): NO